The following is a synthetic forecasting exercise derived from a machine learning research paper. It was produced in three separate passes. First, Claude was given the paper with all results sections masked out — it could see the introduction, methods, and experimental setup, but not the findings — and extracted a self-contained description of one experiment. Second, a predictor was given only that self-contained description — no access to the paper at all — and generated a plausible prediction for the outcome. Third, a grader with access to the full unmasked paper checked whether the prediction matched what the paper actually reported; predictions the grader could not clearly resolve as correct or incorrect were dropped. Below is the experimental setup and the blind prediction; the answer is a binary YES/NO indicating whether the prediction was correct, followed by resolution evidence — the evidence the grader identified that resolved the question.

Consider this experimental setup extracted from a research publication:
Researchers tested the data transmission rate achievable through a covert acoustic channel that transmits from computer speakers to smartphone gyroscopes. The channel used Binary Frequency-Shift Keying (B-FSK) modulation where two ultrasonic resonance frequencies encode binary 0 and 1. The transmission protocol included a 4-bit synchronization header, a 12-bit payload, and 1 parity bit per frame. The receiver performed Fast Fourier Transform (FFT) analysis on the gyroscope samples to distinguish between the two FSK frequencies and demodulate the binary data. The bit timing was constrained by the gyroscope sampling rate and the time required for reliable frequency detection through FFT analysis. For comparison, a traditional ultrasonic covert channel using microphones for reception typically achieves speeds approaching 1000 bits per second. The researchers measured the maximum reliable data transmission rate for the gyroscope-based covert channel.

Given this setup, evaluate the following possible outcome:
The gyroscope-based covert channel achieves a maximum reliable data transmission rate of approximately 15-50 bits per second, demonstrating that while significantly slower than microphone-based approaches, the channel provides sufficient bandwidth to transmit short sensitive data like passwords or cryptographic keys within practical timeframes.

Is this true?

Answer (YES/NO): NO